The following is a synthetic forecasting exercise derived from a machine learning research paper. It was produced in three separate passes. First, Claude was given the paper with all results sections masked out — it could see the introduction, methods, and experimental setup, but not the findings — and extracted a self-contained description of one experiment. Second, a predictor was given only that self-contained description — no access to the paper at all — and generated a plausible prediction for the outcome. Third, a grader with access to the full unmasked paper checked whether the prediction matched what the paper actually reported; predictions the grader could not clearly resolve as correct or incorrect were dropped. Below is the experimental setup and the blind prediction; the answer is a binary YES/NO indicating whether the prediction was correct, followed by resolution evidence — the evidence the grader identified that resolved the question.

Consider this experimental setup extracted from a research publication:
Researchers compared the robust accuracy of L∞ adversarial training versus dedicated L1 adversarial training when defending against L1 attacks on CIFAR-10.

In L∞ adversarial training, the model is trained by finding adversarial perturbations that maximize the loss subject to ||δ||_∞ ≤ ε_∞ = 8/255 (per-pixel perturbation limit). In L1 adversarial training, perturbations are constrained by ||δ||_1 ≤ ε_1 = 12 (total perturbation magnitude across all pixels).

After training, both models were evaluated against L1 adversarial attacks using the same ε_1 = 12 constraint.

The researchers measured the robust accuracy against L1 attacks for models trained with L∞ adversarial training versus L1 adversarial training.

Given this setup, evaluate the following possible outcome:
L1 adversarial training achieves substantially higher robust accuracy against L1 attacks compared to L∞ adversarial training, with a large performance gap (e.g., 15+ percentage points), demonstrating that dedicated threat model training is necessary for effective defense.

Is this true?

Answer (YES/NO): YES